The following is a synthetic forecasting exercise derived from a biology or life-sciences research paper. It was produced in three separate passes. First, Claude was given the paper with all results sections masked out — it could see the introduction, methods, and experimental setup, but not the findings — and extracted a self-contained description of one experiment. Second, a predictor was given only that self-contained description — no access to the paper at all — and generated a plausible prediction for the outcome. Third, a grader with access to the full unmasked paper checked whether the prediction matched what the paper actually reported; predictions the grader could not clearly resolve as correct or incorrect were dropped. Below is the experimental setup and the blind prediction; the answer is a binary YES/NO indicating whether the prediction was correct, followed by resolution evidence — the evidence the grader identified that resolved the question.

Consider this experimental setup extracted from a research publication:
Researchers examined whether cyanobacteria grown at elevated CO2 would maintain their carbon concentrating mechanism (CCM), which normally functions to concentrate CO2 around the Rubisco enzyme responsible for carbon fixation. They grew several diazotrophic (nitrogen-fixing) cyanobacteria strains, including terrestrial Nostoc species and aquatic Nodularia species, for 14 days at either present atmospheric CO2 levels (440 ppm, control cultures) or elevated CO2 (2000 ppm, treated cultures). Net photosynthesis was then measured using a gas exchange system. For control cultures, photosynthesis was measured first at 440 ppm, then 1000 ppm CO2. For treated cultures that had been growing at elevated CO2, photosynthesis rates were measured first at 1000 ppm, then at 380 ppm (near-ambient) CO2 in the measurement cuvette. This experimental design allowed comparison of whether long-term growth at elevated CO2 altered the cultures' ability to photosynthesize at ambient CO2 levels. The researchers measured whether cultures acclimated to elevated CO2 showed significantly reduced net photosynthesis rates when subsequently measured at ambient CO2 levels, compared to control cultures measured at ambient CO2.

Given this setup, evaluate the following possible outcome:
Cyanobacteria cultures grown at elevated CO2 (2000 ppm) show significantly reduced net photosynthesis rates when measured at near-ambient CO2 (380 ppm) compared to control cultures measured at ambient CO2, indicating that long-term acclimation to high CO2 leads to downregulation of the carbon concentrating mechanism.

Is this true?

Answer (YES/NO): NO